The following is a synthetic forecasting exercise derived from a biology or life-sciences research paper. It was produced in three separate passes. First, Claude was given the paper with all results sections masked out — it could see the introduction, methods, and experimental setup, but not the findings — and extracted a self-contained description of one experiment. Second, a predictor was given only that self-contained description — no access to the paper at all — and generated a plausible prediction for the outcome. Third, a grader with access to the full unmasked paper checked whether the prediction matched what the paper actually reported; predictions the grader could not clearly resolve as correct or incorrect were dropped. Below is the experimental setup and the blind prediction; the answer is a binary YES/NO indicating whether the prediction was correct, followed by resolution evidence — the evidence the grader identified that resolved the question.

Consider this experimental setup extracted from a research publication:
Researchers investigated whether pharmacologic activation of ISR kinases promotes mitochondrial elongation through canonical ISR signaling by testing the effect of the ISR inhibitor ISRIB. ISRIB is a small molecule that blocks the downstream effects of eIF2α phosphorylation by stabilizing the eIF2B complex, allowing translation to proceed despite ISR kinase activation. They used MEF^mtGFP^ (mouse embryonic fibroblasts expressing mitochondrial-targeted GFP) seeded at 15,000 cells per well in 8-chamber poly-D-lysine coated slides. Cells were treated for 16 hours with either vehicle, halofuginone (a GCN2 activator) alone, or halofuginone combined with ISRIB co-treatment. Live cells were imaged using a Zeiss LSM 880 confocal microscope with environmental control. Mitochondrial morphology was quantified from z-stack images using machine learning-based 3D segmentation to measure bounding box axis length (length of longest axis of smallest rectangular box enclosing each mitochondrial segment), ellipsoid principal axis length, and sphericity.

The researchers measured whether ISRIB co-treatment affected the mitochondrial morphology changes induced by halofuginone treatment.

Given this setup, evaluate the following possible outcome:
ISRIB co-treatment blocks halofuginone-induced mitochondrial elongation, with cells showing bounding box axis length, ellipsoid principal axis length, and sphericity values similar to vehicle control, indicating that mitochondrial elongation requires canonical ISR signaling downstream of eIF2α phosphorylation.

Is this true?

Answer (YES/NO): YES